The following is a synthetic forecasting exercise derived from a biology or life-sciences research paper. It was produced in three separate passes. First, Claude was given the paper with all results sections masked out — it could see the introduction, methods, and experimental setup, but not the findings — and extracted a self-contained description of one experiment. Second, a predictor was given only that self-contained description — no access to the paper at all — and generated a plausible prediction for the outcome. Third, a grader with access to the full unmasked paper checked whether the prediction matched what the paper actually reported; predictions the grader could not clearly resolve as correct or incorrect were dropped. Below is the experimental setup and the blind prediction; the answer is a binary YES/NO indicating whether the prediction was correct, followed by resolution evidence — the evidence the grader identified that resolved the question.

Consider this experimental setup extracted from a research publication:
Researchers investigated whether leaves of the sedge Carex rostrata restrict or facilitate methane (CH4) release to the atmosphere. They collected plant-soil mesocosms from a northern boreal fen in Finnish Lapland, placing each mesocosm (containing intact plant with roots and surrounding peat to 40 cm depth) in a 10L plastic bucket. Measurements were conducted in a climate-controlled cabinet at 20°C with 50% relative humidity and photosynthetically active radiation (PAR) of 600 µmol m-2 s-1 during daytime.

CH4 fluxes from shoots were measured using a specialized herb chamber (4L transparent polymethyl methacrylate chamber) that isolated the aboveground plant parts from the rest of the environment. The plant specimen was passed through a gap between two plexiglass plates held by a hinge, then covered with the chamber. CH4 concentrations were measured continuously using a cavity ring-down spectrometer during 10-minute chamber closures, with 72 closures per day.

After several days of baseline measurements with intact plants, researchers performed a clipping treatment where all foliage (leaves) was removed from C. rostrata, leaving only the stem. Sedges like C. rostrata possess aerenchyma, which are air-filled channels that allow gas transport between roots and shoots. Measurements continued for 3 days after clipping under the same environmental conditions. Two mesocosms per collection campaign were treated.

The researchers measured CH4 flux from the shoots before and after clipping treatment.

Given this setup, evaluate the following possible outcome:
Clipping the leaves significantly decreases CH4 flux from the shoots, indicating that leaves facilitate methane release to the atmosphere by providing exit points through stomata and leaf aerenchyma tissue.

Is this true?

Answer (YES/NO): NO